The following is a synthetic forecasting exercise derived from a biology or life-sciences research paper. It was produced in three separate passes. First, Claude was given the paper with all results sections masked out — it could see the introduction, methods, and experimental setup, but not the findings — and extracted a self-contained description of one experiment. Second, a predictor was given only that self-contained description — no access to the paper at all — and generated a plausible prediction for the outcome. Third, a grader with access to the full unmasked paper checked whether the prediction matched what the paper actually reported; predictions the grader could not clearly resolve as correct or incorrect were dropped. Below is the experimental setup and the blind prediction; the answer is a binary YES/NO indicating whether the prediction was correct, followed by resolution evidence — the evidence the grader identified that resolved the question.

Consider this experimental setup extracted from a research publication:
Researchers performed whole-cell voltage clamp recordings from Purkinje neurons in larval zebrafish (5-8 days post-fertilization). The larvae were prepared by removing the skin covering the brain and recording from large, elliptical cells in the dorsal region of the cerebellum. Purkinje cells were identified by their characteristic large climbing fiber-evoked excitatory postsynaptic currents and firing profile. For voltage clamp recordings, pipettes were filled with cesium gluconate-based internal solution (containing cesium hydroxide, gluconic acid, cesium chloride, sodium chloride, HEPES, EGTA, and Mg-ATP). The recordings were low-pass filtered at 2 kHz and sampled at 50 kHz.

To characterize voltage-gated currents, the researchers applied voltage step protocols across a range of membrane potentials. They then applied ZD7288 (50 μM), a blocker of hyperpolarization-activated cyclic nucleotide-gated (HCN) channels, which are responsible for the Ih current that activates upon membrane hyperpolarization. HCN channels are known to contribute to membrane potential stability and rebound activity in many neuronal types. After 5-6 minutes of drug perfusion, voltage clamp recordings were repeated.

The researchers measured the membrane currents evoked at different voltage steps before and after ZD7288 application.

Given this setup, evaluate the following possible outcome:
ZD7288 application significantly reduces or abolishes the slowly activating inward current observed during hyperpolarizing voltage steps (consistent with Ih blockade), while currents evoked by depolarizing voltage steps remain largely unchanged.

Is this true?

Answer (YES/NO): YES